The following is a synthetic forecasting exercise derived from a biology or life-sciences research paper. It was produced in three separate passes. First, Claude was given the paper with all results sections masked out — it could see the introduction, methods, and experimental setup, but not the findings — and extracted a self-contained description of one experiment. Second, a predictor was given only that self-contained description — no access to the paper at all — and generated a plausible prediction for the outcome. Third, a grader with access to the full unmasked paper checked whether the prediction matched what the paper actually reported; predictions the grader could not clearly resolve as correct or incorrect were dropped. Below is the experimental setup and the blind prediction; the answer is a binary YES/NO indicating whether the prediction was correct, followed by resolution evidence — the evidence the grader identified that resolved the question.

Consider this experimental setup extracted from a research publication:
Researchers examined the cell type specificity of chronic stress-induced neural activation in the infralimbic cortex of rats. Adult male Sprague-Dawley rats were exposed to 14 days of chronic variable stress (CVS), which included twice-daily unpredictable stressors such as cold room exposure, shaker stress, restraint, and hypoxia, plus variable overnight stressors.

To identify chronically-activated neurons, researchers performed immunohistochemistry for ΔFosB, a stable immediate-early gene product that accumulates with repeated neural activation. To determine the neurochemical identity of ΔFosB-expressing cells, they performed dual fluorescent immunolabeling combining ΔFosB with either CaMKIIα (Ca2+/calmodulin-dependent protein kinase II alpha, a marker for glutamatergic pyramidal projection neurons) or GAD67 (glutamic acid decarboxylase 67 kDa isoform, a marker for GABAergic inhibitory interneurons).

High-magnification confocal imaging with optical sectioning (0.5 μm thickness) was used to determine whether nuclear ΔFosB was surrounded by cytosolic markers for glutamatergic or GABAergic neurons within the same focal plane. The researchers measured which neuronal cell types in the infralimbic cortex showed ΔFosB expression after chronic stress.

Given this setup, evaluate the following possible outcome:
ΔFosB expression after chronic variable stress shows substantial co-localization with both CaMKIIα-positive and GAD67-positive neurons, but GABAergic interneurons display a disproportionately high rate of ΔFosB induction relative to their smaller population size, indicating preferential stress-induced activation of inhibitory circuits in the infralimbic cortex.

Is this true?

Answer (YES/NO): NO